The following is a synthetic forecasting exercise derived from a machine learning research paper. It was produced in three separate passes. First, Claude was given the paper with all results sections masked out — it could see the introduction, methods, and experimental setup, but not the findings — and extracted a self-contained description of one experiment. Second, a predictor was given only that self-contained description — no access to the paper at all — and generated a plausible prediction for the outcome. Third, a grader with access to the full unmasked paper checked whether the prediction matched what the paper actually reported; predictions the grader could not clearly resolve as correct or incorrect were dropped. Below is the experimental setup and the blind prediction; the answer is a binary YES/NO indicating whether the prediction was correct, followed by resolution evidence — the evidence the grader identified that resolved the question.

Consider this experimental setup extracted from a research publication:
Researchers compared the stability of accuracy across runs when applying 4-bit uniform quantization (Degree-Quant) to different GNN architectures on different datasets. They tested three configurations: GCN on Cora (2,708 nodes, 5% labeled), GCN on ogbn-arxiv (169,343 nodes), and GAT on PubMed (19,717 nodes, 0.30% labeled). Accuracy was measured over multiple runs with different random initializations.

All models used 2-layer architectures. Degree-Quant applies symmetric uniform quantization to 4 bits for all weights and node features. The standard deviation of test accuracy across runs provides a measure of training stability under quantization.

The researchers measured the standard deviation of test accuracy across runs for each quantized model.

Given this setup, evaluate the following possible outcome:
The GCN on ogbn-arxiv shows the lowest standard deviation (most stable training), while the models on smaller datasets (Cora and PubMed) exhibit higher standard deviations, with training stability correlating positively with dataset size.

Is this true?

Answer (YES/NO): NO